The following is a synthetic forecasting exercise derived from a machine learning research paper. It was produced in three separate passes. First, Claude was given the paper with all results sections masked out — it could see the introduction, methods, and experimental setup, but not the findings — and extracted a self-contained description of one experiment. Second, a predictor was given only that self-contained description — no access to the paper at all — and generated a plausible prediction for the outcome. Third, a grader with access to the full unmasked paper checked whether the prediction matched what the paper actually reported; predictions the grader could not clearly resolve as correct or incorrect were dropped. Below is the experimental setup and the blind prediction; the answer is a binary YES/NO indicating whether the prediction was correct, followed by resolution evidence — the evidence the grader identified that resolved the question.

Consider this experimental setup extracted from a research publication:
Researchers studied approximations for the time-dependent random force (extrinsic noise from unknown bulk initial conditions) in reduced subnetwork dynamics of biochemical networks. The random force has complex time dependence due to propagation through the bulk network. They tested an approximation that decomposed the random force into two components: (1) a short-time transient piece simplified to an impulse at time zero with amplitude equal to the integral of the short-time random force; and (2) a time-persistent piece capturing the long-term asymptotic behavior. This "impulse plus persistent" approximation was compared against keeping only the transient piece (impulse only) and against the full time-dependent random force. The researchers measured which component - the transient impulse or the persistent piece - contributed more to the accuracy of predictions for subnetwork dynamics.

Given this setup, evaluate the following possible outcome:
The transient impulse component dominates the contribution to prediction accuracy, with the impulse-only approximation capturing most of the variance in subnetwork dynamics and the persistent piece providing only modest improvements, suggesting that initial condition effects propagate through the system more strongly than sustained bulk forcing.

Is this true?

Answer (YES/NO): YES